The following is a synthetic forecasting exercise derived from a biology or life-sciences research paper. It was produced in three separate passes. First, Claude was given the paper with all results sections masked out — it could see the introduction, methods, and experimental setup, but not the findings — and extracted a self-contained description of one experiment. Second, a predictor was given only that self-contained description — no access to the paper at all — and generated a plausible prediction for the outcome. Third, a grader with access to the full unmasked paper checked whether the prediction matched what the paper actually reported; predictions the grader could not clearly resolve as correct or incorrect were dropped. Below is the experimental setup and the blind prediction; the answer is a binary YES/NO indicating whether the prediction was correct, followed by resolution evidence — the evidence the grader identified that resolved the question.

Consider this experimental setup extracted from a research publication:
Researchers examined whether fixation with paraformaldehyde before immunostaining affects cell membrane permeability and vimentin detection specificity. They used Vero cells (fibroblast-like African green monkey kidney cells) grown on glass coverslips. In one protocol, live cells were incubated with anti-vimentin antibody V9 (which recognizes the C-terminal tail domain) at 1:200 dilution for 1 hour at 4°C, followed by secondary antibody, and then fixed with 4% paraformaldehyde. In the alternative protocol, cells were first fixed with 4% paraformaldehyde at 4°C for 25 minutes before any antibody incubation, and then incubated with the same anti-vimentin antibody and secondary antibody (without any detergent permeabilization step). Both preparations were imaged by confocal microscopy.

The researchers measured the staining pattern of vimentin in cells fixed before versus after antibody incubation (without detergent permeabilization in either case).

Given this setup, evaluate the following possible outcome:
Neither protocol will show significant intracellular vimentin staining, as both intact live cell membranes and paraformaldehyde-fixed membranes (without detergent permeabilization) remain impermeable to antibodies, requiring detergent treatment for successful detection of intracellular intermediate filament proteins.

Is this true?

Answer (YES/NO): NO